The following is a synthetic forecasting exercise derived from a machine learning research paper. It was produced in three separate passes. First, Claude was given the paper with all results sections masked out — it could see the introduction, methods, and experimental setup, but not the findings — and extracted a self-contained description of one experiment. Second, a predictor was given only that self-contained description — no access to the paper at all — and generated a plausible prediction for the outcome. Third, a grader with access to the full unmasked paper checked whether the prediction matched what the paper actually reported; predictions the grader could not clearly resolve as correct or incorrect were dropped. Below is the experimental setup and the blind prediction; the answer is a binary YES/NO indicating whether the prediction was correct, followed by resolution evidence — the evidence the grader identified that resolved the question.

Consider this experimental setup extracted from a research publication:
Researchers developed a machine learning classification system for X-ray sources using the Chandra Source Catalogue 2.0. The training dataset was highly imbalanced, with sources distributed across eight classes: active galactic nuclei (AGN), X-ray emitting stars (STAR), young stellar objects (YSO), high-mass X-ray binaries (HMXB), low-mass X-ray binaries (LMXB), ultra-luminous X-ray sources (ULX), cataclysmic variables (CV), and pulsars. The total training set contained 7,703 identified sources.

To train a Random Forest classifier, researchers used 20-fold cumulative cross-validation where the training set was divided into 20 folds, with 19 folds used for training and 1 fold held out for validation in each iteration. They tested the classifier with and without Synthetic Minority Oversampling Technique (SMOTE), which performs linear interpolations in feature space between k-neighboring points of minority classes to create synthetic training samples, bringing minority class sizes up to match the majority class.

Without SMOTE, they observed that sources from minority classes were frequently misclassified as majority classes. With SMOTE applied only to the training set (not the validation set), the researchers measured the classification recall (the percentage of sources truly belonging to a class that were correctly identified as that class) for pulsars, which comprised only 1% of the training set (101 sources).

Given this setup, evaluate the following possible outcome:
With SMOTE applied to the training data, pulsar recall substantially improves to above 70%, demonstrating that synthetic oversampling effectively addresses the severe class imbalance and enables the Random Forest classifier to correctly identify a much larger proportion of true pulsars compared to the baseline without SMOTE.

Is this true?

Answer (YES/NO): NO